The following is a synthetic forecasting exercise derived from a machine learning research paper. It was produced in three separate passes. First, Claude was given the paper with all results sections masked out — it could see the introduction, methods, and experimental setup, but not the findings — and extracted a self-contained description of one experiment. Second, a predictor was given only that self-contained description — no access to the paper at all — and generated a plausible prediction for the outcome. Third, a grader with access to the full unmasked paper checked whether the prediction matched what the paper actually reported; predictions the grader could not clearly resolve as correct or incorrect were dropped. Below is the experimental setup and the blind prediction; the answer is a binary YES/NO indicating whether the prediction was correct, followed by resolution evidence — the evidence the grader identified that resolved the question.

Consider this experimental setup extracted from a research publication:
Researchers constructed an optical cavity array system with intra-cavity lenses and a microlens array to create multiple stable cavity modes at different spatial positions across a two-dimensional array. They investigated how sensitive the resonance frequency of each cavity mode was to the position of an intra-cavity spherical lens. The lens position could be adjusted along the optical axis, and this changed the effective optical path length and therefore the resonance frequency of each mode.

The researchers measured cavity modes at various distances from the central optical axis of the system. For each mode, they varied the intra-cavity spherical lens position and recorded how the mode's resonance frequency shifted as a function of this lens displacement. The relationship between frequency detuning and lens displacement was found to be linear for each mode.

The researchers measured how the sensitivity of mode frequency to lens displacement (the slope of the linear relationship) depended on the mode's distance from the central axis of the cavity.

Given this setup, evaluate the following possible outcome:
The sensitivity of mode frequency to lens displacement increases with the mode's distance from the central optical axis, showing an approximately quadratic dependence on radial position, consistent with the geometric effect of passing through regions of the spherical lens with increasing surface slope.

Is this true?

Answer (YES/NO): YES